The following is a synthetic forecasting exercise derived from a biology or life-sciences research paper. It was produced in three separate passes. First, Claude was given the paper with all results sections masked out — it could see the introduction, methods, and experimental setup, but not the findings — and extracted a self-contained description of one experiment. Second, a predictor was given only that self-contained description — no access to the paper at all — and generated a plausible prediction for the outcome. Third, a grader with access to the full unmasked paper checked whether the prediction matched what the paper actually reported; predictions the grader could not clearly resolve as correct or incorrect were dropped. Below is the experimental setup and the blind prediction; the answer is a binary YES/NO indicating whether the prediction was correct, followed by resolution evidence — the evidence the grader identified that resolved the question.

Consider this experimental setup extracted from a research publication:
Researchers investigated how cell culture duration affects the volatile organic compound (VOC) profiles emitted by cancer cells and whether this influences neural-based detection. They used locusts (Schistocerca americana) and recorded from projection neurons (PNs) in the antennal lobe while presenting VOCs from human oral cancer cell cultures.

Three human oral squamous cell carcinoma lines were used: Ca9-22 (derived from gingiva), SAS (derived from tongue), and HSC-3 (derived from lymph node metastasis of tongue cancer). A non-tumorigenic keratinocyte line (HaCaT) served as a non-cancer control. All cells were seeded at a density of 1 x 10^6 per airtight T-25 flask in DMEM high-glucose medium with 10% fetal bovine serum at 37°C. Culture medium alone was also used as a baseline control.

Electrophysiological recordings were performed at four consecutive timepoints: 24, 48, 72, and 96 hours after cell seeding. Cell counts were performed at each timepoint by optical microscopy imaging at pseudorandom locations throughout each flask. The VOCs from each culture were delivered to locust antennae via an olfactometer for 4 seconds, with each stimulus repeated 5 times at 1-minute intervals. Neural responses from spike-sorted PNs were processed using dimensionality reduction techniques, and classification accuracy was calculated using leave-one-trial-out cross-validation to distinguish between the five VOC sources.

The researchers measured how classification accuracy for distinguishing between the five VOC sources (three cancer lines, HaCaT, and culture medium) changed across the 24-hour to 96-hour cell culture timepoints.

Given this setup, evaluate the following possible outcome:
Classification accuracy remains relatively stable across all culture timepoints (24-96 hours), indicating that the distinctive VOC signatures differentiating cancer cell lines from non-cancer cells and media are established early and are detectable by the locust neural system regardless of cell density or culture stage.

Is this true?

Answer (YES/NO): YES